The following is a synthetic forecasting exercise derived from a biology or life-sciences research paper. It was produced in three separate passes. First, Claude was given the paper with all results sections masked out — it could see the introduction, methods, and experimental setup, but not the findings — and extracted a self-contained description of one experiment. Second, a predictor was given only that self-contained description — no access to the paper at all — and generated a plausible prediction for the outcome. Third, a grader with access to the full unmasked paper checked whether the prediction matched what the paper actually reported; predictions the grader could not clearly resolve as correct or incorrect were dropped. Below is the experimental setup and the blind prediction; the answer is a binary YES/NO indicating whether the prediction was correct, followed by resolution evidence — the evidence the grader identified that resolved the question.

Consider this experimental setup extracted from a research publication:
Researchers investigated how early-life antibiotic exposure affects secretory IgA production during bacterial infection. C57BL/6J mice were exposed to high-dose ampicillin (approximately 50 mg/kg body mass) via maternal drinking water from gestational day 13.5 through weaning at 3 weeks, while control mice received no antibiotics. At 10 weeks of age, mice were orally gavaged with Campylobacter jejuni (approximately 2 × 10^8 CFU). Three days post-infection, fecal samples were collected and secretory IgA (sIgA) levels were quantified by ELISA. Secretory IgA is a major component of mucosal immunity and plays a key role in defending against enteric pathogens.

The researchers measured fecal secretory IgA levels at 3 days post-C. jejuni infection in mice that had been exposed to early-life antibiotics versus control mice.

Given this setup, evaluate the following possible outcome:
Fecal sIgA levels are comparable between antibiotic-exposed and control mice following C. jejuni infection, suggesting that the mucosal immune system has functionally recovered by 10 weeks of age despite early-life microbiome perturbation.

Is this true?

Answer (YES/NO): YES